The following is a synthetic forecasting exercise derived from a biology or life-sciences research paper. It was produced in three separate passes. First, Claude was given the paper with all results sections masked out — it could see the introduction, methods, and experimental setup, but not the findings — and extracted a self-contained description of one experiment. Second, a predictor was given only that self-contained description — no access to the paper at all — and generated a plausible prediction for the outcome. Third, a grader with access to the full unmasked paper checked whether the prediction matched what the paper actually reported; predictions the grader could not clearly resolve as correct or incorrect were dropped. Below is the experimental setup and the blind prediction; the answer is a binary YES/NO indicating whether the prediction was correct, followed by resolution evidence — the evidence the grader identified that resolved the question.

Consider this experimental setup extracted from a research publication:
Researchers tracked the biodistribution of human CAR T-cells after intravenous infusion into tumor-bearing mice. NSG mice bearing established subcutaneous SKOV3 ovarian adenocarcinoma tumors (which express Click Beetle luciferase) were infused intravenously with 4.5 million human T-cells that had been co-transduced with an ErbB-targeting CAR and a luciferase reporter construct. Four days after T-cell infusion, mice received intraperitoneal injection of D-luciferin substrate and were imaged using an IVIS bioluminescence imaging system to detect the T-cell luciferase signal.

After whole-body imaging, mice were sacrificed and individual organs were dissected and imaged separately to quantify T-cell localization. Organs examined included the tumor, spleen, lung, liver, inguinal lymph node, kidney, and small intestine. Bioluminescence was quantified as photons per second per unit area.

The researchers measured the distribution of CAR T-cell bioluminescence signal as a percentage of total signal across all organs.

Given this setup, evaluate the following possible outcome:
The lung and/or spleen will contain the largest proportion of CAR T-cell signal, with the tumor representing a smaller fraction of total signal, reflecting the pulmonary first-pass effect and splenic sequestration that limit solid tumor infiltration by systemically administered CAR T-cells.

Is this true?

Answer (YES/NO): NO